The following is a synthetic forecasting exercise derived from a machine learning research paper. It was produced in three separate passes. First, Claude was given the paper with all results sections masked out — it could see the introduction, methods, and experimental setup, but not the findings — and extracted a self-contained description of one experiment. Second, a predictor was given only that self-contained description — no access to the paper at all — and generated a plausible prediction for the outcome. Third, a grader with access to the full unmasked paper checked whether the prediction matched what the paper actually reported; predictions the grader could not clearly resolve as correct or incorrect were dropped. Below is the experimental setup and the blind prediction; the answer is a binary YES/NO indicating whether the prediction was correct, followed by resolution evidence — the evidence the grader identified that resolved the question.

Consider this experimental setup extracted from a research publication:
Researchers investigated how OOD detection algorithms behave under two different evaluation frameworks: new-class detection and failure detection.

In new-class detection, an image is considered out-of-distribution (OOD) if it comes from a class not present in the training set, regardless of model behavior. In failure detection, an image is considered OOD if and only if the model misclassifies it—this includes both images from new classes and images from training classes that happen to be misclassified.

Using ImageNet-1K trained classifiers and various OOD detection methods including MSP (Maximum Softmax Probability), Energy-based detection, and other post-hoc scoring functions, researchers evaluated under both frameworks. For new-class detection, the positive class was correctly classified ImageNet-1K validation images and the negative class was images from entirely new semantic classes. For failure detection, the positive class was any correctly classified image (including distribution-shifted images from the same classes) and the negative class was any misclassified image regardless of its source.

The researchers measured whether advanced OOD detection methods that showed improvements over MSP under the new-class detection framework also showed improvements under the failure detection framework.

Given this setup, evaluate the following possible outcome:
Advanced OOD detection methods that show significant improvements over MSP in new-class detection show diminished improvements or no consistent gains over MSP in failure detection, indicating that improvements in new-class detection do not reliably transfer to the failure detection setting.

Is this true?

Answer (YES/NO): YES